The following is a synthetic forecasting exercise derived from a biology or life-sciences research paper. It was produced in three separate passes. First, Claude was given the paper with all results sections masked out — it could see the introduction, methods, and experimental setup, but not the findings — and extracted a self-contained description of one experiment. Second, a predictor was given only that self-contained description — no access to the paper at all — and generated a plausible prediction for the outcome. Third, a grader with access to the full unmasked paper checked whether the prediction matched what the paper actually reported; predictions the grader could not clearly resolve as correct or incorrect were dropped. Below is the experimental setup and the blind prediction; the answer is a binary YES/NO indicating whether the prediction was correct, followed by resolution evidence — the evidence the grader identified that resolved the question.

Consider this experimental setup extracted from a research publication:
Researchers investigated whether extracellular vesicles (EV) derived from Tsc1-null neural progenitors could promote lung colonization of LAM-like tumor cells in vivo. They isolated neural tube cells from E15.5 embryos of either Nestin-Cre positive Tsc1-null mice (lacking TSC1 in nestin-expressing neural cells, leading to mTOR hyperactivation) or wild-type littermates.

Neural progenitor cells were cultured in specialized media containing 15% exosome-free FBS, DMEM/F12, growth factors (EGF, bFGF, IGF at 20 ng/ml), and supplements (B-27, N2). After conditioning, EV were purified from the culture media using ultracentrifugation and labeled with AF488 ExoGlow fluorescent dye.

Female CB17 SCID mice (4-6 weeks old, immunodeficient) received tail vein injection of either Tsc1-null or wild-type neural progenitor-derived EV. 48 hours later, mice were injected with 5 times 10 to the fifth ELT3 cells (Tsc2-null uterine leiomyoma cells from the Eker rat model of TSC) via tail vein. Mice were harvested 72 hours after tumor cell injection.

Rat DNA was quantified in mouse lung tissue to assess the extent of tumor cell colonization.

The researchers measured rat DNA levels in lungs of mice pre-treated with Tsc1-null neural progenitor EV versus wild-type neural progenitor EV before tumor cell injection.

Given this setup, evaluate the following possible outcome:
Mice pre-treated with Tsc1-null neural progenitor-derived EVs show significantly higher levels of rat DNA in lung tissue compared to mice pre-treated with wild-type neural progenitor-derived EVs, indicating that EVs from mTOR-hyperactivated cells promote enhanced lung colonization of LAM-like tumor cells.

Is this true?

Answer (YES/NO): YES